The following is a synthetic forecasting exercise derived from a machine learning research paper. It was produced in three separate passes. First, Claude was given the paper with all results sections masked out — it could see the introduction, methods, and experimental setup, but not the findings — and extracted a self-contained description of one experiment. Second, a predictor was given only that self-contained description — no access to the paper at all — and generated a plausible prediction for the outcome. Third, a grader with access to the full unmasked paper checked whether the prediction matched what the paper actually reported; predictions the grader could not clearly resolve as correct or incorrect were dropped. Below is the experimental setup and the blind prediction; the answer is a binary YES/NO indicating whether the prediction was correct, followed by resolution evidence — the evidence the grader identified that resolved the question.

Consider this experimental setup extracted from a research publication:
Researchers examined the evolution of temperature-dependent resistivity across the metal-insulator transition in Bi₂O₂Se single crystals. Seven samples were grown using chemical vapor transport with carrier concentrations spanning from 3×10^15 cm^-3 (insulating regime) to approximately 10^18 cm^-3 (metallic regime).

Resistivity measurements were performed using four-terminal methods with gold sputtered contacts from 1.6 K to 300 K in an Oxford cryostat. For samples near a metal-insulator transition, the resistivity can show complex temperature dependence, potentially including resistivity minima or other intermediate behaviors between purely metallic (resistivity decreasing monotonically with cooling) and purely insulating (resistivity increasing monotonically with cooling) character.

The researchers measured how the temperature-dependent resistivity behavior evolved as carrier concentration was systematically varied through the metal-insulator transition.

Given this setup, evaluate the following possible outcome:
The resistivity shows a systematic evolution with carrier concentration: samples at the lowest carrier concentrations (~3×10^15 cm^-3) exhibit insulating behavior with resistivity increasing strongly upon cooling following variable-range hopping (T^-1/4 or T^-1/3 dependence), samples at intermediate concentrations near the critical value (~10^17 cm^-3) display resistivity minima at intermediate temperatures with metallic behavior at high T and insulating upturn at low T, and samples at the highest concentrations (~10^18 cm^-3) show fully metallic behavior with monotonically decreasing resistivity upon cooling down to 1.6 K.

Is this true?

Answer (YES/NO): NO